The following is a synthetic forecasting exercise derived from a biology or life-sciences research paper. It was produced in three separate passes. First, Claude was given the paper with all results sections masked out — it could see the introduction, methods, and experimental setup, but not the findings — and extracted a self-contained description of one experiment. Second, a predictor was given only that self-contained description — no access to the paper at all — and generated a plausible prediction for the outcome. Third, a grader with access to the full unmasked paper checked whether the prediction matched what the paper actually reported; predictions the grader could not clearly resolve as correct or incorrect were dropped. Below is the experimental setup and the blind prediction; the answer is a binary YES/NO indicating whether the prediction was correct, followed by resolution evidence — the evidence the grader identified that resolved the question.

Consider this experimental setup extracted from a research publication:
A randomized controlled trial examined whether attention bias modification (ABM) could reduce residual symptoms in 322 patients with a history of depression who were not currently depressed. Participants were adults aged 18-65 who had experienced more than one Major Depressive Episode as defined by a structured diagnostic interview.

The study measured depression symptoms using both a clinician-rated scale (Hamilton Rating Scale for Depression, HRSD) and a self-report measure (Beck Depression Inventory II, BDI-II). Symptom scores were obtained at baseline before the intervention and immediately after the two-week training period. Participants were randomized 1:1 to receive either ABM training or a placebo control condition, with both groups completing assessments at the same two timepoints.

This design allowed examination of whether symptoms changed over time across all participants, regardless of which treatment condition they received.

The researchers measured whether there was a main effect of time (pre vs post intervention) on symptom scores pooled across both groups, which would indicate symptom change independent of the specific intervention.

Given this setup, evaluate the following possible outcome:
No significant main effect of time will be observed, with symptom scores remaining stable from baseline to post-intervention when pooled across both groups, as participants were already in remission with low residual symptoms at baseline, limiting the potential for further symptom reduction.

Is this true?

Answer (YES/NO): NO